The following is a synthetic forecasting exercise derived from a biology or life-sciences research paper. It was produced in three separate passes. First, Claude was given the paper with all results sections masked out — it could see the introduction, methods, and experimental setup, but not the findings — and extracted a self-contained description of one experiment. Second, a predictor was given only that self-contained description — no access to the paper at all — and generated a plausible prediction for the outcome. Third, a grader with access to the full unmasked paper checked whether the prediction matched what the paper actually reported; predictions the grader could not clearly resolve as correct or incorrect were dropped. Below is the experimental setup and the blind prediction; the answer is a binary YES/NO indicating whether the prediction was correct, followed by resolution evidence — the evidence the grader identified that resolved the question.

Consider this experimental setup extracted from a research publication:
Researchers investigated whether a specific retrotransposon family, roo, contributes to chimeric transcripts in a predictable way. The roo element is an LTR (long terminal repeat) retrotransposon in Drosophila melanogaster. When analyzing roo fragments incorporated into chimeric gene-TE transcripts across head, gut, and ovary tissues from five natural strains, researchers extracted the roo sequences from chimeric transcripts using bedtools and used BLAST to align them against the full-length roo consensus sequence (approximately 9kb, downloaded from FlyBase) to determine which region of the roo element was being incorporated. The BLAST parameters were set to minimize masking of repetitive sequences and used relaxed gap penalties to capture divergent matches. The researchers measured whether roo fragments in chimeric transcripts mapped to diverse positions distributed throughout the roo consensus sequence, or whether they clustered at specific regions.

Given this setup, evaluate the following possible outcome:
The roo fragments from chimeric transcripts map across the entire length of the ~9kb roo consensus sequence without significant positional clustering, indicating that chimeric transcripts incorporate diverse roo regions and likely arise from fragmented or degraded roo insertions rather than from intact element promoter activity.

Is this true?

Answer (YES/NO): NO